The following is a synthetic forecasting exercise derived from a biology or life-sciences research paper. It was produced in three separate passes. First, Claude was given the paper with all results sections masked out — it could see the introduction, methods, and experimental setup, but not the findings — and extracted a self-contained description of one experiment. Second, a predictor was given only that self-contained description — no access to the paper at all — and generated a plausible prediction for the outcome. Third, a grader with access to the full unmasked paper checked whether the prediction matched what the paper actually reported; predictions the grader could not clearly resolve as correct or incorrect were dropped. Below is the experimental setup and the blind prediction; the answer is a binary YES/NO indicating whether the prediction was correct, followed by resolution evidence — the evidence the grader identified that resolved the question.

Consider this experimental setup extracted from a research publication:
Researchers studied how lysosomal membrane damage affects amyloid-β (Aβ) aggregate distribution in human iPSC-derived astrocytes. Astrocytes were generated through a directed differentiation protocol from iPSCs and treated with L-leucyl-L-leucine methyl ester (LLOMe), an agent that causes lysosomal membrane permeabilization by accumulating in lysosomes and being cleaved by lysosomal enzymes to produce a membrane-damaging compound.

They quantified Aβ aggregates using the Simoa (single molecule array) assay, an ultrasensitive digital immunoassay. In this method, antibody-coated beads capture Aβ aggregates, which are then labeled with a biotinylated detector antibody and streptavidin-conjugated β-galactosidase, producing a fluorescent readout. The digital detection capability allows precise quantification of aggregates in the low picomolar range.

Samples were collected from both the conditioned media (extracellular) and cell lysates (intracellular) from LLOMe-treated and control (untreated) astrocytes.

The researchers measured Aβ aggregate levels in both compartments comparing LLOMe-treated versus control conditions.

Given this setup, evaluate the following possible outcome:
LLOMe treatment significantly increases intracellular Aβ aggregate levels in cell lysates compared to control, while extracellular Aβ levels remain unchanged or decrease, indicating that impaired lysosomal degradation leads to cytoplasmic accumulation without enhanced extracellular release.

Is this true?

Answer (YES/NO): NO